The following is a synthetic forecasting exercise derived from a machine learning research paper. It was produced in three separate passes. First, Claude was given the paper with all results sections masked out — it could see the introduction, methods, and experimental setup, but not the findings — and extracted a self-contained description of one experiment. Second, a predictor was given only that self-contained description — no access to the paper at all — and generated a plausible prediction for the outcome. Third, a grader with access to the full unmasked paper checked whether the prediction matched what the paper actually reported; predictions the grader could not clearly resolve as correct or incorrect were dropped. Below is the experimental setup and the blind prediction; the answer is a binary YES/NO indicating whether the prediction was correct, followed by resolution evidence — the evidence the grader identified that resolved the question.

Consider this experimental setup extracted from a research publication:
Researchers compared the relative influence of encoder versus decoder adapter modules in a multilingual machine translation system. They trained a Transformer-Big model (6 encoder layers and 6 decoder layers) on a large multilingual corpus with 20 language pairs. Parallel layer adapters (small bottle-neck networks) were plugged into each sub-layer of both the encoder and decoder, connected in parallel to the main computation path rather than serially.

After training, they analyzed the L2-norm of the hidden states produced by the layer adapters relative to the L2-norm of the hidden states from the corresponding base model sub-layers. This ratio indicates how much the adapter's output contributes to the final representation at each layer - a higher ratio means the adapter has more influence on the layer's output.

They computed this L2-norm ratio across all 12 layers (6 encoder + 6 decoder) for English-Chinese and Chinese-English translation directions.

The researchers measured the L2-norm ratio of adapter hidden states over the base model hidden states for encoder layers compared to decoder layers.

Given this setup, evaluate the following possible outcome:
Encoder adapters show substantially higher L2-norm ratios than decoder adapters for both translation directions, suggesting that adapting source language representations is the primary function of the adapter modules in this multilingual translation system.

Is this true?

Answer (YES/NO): NO